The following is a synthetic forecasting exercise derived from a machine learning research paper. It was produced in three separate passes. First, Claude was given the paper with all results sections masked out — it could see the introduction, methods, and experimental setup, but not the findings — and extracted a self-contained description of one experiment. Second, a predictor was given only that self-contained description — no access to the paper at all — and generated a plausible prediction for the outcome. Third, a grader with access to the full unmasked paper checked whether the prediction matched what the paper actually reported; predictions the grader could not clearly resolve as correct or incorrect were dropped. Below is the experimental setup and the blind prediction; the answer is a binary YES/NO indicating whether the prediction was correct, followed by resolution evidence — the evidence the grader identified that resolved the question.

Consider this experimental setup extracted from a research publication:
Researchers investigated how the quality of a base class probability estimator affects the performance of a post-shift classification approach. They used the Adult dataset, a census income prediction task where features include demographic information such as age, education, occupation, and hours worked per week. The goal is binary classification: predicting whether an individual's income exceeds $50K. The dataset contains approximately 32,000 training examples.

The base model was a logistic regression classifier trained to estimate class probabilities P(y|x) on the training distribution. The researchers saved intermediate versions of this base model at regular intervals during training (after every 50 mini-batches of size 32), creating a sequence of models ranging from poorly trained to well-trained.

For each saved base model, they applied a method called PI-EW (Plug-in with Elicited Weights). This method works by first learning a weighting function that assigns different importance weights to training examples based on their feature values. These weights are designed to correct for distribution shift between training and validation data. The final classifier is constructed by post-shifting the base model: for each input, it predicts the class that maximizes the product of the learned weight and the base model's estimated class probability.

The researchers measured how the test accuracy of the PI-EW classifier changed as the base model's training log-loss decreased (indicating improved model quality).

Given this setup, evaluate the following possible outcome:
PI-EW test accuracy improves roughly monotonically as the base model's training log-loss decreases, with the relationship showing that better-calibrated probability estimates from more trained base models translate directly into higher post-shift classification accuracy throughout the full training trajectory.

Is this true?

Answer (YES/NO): YES